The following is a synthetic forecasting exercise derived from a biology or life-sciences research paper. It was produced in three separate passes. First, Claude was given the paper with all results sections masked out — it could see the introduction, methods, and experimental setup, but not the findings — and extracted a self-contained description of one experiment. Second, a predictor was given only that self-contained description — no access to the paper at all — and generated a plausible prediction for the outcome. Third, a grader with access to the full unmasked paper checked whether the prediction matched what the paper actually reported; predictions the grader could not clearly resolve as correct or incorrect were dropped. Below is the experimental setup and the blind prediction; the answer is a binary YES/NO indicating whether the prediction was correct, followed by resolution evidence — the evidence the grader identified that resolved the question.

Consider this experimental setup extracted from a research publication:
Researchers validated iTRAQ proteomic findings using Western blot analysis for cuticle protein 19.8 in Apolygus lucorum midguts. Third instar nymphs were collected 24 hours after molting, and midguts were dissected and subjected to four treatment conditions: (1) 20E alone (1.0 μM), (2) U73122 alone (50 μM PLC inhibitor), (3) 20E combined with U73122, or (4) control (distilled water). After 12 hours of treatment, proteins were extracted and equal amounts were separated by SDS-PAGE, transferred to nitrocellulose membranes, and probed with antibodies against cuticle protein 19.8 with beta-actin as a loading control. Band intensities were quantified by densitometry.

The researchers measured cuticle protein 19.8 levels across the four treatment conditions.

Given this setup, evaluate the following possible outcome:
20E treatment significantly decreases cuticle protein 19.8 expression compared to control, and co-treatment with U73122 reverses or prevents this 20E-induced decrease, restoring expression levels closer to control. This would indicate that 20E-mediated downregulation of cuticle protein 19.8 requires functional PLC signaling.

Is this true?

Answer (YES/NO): NO